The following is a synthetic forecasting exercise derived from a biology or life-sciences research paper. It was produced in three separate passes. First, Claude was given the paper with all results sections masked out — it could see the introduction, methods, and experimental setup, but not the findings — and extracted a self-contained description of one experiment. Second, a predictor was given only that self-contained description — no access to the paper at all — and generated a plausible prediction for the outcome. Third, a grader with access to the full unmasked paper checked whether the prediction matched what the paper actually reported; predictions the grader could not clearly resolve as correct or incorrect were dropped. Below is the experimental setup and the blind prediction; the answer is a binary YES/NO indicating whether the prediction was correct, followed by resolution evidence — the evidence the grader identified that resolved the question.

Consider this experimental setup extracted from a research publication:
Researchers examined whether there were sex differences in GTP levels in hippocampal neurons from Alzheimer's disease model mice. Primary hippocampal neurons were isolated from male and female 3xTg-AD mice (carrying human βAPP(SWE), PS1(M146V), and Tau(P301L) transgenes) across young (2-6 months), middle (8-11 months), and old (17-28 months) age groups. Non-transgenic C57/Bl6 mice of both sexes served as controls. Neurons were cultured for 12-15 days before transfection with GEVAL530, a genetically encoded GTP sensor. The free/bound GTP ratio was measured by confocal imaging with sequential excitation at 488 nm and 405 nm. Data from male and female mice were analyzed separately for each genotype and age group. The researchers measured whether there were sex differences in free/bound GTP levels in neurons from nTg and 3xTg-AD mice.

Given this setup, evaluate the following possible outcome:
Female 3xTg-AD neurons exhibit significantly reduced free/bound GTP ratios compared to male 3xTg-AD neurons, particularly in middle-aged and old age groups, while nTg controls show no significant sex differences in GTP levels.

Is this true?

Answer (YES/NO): NO